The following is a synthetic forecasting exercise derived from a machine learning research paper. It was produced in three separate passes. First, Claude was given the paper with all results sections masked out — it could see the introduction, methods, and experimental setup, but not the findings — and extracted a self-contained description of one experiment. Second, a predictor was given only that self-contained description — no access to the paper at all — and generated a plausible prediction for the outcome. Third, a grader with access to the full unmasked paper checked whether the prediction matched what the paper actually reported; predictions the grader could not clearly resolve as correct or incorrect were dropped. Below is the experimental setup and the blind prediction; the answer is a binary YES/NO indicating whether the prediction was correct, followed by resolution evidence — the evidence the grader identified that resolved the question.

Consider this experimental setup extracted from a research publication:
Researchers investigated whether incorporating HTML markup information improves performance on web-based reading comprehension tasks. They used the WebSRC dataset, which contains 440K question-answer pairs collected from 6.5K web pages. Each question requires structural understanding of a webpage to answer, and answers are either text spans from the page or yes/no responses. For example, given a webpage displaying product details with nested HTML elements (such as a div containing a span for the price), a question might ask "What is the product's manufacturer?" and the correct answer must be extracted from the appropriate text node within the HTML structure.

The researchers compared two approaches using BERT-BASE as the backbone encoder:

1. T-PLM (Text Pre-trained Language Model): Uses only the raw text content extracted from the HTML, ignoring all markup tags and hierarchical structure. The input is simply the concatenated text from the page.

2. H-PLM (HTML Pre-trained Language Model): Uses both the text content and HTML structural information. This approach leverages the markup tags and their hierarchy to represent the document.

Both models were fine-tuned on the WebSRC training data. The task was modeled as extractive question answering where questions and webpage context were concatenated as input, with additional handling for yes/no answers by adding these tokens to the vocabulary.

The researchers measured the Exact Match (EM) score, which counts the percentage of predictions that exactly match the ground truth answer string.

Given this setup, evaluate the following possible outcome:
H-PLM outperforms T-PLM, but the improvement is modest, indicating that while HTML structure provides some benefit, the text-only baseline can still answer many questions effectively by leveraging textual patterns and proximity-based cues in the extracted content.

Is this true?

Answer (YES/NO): NO